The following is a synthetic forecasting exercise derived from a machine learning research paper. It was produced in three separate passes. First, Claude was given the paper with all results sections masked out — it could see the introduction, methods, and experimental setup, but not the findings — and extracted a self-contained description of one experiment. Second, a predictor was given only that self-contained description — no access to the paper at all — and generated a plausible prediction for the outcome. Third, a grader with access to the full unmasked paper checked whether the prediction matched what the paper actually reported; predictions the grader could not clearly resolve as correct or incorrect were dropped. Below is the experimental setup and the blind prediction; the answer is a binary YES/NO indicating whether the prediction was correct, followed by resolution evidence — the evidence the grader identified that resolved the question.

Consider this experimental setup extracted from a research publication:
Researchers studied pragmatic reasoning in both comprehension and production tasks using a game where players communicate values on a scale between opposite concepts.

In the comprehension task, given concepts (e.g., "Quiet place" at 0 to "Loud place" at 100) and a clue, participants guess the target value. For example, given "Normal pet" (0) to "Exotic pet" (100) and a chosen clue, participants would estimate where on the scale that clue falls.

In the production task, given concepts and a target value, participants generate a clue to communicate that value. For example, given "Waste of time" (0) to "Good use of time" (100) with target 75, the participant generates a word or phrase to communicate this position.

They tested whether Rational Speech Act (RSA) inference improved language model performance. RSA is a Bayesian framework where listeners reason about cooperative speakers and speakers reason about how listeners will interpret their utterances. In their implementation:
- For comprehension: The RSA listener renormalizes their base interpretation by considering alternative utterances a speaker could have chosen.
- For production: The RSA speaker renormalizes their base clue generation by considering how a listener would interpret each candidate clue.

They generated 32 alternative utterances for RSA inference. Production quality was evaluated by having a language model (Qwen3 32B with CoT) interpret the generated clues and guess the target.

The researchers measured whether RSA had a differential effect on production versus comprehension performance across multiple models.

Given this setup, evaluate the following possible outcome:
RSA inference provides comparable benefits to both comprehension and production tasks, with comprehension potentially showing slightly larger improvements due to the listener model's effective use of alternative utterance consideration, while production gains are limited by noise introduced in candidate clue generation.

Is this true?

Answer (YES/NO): NO